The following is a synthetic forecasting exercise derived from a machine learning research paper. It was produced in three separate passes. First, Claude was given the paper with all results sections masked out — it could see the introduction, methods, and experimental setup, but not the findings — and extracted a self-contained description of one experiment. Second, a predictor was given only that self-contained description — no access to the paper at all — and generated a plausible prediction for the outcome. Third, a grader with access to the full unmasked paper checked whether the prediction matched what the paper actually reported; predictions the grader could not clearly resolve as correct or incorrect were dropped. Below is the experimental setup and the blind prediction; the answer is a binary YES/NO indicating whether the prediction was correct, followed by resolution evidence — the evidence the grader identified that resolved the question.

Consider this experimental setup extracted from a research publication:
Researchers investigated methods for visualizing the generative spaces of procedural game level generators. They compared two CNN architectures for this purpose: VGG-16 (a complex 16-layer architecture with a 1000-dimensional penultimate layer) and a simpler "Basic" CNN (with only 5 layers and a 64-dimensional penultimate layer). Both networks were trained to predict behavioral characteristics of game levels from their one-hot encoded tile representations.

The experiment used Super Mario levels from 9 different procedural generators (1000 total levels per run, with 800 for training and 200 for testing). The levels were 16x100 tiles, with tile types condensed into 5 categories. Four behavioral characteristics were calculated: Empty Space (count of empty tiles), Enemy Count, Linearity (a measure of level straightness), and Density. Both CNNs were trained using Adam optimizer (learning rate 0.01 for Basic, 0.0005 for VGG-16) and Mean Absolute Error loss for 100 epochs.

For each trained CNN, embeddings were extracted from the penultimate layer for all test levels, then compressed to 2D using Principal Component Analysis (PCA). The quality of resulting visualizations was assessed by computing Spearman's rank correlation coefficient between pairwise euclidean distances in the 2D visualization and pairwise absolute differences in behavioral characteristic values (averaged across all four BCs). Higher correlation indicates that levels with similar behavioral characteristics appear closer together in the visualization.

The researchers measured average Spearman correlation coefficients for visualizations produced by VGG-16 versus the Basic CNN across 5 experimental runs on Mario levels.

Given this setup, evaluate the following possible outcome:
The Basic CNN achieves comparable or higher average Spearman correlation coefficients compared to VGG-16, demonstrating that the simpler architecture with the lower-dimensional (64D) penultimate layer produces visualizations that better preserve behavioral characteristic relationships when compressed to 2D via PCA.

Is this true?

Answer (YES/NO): YES